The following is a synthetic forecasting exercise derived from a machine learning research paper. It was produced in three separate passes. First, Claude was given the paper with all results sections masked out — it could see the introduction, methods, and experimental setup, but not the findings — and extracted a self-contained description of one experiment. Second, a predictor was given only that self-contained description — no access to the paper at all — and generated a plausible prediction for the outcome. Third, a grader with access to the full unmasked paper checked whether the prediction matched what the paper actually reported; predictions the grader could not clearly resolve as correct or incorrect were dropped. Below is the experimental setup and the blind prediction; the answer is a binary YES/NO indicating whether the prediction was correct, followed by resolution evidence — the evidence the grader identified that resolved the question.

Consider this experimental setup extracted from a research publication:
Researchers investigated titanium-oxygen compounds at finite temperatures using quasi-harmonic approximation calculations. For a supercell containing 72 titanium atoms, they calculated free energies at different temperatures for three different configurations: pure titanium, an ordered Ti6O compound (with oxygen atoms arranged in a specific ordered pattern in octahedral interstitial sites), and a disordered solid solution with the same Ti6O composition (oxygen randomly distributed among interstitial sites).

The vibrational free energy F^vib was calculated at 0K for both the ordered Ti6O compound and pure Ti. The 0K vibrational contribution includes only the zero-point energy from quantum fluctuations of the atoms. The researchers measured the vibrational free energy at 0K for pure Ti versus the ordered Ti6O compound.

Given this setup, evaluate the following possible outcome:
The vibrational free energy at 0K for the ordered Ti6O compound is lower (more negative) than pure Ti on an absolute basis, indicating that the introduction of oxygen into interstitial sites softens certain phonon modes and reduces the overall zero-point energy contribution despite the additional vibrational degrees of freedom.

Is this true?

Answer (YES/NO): NO